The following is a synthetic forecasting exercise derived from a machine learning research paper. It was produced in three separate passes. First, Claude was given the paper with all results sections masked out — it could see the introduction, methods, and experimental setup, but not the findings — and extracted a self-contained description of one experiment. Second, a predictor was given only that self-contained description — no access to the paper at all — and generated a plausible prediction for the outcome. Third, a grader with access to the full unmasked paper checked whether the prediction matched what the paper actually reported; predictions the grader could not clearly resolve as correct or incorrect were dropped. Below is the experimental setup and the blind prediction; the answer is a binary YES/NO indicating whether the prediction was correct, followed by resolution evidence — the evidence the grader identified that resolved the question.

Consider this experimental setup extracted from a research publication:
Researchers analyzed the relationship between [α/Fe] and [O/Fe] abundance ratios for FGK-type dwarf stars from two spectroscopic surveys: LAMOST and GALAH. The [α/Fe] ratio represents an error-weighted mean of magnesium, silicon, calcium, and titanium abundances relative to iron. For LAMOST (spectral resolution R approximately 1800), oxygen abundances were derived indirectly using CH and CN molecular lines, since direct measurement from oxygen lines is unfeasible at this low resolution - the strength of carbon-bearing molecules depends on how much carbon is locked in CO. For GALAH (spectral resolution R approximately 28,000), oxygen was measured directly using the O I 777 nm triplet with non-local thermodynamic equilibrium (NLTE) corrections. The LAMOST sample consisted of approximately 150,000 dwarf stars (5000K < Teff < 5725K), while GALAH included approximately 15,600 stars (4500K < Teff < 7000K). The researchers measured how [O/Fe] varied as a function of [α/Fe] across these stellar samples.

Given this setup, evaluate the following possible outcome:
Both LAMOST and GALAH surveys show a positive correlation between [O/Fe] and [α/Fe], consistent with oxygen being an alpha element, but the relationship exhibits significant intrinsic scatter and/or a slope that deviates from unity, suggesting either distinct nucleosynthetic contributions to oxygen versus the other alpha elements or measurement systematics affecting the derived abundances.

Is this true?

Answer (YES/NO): YES